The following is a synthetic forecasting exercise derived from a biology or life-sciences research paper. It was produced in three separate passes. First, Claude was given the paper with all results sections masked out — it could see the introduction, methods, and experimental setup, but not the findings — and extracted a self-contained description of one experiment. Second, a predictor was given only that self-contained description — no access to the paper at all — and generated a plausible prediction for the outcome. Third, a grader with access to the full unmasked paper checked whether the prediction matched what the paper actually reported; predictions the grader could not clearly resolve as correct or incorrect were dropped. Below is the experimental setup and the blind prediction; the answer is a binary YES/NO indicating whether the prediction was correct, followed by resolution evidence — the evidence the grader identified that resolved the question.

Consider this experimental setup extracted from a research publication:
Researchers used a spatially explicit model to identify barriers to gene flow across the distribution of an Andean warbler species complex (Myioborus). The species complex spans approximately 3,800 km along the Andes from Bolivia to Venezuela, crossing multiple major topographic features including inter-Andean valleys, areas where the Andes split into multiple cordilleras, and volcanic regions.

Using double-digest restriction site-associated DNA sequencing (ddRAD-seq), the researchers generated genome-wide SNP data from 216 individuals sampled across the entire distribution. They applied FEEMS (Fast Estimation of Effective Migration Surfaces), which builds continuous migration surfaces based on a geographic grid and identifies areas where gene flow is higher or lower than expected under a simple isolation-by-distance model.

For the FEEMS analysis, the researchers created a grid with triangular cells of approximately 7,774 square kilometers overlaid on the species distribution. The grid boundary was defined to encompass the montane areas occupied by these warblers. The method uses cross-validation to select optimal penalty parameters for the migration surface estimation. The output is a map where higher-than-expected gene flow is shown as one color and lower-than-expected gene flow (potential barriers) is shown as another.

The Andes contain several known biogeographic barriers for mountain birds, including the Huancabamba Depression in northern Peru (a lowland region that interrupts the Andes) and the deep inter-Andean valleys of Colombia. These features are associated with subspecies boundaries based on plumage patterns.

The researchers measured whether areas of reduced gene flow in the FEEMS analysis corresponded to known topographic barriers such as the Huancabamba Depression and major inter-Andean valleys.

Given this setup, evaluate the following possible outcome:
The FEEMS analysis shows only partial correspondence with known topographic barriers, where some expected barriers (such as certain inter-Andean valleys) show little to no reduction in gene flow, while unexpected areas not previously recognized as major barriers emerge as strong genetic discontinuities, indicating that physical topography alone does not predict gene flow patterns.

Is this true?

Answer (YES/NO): NO